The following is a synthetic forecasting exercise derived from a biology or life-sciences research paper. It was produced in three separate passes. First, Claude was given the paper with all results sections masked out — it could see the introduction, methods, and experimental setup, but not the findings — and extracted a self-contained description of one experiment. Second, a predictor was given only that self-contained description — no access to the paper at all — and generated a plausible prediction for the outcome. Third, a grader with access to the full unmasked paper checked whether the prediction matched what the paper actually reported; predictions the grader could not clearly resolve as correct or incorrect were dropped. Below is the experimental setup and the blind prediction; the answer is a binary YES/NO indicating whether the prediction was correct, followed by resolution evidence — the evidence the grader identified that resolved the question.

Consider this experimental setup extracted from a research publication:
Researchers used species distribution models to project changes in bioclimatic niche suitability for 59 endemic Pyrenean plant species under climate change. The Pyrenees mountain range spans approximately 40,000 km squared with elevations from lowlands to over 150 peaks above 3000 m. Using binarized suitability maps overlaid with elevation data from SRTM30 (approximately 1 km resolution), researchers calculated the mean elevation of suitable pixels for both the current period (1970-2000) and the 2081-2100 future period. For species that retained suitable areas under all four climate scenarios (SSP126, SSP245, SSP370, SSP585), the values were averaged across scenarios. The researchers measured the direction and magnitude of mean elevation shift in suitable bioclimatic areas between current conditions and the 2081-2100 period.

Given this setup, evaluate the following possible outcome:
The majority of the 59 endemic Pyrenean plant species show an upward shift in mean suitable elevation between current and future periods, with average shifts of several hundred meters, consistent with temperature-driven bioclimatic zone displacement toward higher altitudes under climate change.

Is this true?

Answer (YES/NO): NO